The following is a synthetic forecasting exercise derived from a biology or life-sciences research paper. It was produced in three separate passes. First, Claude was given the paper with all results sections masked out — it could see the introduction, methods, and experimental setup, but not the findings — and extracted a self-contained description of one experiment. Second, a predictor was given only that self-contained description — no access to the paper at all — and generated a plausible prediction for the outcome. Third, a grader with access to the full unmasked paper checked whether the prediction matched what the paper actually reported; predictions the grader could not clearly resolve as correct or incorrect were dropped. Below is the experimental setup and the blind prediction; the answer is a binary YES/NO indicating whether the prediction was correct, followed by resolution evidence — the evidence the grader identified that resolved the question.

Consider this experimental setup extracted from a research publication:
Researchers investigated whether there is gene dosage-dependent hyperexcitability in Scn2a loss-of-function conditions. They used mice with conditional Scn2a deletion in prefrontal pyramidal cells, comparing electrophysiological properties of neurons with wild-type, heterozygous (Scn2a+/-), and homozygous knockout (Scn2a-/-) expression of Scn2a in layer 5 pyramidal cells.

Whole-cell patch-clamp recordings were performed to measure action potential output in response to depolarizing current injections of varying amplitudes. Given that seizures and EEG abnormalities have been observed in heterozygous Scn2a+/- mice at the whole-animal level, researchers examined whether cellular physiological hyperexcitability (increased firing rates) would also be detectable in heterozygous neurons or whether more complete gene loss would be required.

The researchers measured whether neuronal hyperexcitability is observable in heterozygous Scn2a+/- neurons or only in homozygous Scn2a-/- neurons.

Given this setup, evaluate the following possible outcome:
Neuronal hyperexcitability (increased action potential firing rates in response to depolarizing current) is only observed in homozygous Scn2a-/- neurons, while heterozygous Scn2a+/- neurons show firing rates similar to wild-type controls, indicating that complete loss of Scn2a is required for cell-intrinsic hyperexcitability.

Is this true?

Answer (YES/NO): YES